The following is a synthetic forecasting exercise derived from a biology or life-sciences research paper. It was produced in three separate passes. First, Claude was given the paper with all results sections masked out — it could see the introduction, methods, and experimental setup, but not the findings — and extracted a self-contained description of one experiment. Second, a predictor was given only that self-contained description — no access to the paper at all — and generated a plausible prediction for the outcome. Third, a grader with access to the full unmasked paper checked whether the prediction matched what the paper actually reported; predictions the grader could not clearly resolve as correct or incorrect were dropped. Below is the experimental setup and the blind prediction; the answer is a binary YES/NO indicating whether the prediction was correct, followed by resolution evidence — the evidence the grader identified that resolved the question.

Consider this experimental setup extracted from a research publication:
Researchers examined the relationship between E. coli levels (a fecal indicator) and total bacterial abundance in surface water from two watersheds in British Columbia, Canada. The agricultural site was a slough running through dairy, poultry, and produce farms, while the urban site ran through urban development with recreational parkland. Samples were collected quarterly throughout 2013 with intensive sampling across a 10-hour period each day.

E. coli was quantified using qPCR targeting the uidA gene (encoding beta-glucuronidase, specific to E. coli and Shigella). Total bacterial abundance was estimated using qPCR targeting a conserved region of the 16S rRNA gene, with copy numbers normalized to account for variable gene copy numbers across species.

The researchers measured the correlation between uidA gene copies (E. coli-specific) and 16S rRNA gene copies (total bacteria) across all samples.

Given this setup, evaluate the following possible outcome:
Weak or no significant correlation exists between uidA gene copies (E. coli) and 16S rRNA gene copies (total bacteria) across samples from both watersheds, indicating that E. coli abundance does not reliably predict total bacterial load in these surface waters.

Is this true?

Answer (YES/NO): NO